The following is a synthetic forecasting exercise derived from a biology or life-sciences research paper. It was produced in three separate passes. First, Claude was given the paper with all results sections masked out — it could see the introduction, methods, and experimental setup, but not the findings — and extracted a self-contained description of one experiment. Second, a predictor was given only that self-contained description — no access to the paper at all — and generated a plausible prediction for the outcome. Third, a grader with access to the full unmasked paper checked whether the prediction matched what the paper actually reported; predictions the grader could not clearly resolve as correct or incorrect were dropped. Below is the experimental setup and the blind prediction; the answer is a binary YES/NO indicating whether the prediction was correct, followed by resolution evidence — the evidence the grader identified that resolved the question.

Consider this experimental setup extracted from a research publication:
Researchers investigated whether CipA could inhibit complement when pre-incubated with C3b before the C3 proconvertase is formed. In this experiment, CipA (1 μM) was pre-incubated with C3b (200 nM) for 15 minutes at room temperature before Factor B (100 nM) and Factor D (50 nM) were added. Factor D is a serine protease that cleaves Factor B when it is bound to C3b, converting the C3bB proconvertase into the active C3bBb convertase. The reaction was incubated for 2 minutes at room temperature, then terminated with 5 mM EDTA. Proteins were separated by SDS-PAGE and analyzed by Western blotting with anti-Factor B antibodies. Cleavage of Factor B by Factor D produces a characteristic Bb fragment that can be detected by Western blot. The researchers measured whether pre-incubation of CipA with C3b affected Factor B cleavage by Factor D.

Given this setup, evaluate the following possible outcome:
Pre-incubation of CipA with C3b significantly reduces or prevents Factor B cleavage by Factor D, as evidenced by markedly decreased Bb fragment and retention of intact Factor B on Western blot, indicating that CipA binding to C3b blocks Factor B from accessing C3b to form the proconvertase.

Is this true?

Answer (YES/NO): NO